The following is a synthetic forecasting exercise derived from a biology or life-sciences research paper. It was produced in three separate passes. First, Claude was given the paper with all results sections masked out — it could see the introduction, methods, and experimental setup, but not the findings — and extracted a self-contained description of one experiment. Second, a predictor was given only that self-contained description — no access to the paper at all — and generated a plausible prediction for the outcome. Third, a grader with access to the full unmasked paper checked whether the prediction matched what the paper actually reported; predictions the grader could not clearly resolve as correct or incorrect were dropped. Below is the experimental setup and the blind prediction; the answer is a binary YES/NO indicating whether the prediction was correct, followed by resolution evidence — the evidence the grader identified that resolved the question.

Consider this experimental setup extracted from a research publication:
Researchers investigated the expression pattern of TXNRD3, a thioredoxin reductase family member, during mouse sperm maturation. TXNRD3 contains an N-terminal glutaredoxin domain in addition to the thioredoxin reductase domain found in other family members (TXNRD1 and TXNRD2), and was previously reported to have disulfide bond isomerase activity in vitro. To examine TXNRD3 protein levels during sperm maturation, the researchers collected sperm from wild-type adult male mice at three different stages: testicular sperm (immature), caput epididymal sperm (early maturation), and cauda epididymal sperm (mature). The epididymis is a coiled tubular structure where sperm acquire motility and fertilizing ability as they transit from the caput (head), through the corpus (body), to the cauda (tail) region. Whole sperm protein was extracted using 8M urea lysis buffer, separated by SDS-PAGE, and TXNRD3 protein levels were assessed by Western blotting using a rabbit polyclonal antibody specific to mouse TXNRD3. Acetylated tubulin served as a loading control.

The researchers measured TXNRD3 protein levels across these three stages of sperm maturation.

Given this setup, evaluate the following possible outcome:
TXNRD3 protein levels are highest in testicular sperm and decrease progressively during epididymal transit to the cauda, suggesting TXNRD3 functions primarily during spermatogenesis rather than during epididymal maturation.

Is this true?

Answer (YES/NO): YES